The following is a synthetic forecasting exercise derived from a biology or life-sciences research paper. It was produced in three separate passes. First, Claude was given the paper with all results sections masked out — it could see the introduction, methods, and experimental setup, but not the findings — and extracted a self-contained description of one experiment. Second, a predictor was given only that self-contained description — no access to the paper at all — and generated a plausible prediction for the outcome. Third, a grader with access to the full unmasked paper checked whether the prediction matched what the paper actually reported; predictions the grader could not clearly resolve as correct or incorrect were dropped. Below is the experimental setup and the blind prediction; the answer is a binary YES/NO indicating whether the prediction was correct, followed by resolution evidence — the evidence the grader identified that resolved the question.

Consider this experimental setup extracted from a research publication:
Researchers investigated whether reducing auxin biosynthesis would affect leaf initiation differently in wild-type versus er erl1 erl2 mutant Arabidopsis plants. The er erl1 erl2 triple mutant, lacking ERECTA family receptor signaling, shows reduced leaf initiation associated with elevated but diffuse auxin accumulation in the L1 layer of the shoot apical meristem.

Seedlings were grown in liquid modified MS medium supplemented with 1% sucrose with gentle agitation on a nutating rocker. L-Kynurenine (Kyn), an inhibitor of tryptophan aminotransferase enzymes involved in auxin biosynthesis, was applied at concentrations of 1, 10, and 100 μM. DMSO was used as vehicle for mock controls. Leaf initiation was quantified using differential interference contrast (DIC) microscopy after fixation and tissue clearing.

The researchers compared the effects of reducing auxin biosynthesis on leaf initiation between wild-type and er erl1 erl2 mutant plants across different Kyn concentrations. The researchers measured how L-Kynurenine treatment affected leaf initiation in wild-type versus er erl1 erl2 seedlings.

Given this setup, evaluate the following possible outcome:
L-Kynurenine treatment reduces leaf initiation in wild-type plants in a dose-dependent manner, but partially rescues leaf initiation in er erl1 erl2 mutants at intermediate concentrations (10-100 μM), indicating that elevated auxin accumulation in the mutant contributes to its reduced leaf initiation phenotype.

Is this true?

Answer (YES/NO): NO